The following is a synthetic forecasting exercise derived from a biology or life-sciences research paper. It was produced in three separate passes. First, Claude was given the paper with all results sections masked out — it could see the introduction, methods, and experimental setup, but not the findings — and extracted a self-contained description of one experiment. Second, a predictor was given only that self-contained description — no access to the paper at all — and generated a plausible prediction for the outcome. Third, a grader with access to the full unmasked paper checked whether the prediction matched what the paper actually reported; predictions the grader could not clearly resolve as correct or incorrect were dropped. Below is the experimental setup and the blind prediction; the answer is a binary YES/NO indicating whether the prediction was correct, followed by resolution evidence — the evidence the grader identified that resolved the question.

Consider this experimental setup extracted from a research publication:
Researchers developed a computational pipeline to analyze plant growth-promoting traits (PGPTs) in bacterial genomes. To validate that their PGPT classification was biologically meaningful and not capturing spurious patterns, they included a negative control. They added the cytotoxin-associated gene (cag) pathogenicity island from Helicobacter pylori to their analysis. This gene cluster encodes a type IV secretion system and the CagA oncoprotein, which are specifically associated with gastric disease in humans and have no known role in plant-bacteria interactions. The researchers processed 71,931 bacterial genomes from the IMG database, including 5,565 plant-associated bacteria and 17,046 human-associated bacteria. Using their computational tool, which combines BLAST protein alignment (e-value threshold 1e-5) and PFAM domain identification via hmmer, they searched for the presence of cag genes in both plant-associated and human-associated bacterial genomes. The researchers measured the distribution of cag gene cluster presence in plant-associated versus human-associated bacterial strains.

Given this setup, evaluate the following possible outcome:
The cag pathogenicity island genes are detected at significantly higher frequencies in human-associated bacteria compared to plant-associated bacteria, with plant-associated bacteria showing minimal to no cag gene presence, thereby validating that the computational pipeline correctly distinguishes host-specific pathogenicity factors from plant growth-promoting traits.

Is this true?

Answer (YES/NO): NO